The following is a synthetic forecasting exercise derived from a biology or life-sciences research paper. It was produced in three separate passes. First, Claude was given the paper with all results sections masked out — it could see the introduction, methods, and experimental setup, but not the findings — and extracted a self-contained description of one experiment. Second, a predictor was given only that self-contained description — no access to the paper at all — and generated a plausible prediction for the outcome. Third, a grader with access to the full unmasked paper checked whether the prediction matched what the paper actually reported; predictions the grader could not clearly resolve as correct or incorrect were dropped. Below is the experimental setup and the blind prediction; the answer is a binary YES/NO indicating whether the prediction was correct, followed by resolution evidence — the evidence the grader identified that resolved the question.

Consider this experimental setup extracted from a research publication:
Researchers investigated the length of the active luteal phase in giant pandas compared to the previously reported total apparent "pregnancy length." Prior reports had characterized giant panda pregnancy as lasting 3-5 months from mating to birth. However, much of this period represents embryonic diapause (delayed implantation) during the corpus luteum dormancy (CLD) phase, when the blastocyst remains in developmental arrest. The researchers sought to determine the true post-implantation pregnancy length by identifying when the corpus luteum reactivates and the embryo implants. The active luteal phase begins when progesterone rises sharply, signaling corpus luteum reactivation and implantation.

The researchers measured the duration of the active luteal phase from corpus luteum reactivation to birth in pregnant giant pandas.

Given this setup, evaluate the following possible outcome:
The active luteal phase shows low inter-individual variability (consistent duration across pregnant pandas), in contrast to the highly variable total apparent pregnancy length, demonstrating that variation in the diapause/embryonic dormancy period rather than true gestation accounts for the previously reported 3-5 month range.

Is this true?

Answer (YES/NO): YES